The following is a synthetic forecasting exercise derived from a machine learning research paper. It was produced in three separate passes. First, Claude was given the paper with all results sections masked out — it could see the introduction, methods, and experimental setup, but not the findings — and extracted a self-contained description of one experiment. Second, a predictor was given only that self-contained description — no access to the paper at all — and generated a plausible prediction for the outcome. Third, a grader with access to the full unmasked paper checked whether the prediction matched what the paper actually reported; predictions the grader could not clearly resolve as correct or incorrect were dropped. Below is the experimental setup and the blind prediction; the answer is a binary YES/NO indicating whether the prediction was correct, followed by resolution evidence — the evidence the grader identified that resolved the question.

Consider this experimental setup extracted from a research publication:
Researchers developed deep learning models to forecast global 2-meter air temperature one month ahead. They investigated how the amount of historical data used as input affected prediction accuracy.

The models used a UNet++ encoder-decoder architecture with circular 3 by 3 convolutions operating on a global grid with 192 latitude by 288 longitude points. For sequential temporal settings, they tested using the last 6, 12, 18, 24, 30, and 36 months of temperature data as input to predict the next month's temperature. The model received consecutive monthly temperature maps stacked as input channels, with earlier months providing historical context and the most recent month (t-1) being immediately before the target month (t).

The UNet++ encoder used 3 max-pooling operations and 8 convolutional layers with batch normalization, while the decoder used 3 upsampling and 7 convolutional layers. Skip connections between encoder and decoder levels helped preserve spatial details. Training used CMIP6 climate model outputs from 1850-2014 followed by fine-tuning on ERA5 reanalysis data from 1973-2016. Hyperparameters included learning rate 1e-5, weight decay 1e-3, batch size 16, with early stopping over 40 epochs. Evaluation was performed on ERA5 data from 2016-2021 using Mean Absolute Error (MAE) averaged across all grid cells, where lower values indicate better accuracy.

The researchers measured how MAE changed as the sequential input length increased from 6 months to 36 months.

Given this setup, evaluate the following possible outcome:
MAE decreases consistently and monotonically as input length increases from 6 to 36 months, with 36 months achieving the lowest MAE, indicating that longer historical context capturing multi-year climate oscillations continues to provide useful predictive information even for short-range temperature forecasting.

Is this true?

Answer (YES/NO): NO